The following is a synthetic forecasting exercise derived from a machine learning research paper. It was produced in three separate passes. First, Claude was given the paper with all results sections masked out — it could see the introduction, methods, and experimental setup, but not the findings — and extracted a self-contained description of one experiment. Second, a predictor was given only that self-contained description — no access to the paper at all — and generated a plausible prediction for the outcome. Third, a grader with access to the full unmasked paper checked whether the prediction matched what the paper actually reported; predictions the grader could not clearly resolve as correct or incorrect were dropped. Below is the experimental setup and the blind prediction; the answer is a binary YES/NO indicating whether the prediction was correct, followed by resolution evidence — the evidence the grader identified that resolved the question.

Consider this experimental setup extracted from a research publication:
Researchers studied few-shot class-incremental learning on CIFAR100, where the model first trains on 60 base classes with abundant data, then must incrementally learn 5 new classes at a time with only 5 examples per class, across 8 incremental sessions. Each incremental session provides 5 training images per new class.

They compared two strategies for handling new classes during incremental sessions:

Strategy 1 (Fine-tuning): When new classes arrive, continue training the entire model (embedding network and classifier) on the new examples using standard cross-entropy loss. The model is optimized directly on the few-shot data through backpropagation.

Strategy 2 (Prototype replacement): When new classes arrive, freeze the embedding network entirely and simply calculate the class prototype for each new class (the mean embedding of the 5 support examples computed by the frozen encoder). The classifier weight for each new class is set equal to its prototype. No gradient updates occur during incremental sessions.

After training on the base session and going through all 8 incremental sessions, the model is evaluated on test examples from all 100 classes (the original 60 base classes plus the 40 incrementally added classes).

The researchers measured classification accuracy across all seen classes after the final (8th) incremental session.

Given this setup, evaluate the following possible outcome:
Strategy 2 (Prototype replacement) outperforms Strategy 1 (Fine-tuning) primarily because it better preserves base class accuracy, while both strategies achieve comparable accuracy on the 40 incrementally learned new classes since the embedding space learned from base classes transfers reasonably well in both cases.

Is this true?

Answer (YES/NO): NO